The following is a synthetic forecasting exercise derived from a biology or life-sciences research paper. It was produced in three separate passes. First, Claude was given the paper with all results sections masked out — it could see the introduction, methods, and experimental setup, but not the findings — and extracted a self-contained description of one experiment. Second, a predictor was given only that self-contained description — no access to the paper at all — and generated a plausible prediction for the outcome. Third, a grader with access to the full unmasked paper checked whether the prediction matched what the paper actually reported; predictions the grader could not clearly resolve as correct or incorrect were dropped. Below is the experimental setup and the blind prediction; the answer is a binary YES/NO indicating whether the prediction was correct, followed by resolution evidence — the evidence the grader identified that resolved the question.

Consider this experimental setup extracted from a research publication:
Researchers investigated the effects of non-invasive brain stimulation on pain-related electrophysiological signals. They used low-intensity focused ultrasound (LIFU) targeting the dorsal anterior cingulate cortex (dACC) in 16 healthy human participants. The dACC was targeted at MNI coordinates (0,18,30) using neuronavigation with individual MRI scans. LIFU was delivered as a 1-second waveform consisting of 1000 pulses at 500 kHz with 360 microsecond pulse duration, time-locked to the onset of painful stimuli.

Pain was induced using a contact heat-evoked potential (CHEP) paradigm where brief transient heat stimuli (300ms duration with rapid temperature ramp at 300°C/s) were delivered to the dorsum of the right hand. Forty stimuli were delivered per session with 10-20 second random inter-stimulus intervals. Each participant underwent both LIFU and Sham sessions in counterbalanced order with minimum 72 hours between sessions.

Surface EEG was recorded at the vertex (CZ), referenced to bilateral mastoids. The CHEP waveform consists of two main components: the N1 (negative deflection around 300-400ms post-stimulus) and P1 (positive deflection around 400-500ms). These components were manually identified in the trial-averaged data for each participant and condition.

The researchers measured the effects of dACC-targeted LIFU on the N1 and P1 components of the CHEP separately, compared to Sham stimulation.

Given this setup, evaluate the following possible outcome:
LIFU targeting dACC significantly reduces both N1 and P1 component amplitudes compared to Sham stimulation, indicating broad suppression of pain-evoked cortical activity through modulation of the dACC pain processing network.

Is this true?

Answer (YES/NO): NO